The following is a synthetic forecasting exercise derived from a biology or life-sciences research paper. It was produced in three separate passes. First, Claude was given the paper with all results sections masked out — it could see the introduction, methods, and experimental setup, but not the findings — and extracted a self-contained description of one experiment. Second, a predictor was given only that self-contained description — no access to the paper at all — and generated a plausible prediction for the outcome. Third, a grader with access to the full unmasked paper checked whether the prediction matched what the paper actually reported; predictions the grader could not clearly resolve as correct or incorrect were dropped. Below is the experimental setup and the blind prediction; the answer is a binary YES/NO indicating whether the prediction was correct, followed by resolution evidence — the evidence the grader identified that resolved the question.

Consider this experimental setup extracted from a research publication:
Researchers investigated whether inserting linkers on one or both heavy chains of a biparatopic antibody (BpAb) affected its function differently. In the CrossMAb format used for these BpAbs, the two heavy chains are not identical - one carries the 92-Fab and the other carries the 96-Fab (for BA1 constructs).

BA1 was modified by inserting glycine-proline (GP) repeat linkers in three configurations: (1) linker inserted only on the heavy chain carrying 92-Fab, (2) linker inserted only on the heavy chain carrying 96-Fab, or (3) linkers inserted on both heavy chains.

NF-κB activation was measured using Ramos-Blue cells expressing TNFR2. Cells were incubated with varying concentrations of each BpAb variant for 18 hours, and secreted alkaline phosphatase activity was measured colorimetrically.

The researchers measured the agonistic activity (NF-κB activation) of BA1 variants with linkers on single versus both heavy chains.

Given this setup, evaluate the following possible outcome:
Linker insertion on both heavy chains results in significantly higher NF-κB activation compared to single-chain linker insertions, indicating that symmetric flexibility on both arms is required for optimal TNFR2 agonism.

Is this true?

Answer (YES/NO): NO